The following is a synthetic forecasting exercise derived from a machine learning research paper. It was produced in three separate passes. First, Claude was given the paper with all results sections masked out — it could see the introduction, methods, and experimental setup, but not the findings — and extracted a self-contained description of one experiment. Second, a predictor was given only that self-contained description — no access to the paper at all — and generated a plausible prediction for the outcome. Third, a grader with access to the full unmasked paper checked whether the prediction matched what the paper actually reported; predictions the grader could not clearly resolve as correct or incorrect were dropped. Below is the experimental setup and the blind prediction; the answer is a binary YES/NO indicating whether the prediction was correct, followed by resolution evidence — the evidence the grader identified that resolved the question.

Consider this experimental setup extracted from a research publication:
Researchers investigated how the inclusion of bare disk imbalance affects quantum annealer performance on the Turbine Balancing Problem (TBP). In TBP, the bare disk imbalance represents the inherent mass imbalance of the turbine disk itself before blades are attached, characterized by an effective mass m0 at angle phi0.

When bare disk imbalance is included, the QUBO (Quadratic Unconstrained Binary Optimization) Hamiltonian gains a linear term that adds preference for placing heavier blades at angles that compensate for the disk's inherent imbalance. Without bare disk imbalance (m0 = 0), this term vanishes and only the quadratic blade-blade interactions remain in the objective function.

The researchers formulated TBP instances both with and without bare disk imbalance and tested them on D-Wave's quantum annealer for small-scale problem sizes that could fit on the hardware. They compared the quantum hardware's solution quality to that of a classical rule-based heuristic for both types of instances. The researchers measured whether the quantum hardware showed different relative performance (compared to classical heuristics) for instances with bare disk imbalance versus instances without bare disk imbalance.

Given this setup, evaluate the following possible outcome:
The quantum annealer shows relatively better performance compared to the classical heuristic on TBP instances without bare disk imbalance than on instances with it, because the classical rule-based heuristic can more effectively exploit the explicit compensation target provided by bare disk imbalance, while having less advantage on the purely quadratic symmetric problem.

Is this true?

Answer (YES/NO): NO